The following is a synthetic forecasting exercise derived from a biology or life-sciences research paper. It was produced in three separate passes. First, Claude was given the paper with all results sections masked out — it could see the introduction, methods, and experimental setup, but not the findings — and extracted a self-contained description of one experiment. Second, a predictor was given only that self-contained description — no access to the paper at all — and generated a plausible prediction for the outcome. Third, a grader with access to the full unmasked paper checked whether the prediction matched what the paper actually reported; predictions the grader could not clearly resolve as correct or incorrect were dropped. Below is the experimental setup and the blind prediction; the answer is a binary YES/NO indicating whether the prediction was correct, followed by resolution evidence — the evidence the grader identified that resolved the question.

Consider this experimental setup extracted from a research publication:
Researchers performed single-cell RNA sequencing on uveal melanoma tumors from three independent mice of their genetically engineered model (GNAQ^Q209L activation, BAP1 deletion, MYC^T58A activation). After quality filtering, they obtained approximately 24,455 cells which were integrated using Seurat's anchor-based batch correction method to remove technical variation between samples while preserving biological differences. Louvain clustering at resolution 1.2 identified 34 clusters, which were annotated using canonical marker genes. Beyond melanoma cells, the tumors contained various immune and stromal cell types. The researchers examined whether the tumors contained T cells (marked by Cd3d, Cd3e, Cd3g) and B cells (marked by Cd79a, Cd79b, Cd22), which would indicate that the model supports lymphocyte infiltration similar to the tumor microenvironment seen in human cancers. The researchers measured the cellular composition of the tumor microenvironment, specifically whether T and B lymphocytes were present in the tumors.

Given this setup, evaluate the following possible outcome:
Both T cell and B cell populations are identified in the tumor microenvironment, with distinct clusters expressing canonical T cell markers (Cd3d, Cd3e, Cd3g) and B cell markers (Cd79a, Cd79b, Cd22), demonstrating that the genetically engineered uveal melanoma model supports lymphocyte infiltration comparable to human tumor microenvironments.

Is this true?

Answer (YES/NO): YES